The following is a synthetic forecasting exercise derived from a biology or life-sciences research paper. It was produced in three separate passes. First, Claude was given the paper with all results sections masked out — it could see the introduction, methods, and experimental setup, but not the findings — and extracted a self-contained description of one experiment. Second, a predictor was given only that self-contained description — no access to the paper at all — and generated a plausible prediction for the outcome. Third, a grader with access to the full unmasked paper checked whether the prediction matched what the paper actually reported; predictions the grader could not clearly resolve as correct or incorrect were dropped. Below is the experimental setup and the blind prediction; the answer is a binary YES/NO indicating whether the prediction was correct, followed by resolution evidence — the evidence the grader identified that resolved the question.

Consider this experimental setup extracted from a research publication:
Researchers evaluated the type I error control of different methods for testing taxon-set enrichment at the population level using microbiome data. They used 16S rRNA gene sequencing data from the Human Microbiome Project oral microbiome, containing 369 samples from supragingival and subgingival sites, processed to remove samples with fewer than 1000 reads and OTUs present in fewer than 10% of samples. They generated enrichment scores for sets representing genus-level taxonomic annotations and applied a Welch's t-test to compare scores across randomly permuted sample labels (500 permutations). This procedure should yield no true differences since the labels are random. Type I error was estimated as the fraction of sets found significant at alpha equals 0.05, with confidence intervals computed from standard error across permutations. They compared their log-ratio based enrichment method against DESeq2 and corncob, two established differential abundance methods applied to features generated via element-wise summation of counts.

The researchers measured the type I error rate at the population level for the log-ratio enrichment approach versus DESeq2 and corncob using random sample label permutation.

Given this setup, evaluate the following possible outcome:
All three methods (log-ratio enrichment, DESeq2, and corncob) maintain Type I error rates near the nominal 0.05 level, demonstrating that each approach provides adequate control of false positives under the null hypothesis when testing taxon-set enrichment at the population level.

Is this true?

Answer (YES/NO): NO